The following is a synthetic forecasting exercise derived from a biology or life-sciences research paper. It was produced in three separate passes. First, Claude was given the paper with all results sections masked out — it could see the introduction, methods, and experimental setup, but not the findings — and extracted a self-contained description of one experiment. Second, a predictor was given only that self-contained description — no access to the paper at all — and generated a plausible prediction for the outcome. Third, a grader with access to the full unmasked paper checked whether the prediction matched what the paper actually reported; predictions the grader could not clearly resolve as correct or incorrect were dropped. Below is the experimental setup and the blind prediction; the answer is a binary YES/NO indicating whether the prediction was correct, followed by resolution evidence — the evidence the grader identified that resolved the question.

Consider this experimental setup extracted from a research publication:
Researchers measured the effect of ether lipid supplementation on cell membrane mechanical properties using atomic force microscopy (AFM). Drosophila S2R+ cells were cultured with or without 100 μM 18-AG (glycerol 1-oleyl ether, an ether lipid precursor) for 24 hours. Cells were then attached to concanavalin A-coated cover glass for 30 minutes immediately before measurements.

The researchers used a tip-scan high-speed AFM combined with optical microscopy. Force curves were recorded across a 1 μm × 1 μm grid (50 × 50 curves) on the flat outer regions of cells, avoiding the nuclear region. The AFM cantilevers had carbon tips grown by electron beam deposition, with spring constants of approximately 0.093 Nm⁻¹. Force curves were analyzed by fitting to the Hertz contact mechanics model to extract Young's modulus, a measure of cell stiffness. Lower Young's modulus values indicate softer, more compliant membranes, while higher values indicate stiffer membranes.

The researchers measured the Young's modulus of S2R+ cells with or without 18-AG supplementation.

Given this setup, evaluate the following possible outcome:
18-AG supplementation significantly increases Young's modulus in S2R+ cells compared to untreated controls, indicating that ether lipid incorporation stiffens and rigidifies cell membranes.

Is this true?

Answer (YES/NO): NO